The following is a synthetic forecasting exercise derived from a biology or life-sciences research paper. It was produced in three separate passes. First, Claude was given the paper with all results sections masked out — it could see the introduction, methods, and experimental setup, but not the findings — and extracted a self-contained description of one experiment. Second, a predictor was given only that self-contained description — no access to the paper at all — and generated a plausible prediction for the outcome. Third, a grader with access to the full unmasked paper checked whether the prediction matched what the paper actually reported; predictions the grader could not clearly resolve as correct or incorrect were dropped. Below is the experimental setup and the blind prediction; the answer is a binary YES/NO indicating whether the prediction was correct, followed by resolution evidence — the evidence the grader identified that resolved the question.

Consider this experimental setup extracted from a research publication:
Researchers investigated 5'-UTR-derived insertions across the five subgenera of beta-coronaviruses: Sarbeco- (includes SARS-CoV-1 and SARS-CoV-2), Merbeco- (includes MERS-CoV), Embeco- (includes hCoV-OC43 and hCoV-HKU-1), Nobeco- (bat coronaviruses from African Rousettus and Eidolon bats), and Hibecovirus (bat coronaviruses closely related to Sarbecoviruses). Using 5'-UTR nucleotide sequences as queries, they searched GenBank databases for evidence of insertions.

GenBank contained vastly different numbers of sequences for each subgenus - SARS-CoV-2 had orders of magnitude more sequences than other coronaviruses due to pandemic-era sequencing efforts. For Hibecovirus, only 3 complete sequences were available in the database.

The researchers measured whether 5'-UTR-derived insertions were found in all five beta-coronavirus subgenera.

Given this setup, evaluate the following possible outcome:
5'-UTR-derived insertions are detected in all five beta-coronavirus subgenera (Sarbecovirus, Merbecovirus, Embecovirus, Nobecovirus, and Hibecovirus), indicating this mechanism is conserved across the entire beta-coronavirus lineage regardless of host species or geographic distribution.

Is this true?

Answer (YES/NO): NO